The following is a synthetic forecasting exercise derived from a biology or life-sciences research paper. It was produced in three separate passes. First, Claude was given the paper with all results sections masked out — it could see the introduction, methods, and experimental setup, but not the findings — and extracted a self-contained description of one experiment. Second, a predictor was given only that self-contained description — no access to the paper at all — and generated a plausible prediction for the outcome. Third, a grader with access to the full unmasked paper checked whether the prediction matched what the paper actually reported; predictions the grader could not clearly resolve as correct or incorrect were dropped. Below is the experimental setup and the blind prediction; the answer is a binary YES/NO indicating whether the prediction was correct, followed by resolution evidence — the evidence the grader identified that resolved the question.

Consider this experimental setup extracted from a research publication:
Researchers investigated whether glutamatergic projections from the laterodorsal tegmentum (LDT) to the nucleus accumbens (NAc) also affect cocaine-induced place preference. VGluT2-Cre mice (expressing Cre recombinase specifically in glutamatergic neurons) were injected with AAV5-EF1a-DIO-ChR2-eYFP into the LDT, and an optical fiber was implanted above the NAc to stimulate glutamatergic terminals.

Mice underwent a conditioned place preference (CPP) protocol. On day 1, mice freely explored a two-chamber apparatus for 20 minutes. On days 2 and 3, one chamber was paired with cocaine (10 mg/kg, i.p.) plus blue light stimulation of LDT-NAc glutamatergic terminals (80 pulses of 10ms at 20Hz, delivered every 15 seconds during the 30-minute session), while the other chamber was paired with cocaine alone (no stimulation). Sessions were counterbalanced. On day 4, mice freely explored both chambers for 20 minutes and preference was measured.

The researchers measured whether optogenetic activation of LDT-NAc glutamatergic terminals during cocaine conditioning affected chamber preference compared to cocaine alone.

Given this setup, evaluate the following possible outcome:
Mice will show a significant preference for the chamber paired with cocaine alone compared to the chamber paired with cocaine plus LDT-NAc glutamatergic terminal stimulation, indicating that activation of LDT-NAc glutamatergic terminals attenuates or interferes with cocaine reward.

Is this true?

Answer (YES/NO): NO